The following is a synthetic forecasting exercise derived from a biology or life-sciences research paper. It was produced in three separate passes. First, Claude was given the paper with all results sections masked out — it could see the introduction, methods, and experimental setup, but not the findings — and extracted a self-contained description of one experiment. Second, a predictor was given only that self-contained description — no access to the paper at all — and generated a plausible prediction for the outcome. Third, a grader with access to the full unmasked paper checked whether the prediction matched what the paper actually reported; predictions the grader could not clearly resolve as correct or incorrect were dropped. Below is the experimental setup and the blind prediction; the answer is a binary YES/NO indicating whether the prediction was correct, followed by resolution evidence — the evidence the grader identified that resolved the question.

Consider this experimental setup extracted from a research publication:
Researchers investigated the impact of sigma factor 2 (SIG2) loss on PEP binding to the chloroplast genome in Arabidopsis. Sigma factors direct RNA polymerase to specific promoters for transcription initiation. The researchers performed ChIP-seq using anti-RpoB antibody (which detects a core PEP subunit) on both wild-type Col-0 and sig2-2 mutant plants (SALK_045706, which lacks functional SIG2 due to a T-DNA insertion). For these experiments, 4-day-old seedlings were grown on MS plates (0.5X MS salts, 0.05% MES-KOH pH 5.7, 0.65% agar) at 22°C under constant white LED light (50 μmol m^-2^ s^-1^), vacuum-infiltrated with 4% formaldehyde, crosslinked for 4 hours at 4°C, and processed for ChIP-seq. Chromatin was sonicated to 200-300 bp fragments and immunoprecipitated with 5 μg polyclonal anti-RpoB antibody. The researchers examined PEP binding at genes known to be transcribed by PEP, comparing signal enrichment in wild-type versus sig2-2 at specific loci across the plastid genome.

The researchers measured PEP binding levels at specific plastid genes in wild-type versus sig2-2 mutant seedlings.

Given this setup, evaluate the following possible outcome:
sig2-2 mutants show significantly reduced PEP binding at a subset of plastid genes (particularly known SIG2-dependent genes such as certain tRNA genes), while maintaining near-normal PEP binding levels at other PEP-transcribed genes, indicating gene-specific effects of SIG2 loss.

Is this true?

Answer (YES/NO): NO